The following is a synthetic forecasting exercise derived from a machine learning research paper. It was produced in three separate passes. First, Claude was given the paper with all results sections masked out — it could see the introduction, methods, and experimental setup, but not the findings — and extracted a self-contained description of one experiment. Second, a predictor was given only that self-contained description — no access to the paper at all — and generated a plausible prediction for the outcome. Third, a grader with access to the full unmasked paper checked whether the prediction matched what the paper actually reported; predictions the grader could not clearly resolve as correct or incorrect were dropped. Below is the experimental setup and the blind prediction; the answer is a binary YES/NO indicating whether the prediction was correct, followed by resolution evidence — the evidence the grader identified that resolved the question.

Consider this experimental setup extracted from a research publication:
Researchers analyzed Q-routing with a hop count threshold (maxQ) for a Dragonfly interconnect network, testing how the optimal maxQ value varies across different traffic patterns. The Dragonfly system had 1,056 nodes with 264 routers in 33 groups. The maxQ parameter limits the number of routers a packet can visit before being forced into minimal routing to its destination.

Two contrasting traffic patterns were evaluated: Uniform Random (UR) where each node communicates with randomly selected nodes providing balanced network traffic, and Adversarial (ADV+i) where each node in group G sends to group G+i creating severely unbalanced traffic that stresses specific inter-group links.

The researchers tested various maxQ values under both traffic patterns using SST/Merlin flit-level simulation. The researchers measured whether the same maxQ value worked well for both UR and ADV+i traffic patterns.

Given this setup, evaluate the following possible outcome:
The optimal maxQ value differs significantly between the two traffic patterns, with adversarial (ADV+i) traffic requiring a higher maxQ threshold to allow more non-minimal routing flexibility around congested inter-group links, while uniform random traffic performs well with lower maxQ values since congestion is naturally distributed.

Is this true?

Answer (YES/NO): YES